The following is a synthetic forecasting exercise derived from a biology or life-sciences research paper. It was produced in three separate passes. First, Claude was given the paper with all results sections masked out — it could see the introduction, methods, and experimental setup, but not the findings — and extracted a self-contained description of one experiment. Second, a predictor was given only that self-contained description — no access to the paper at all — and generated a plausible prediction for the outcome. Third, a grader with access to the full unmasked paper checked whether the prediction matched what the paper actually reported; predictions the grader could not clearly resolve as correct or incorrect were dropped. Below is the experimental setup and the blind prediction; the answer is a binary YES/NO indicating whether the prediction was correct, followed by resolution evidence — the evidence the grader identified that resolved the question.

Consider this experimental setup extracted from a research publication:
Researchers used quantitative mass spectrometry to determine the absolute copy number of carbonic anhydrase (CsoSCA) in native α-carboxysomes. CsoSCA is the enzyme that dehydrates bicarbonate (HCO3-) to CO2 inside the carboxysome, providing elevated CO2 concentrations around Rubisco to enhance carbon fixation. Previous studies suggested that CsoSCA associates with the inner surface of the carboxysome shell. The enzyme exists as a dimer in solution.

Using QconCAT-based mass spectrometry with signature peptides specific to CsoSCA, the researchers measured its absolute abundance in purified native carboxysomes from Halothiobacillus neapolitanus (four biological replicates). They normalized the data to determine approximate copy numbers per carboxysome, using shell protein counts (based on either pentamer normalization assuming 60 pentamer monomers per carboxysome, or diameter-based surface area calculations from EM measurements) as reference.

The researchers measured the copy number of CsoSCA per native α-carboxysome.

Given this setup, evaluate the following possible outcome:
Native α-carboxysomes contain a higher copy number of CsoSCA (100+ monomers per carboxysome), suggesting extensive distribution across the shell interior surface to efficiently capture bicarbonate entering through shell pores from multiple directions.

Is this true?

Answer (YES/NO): YES